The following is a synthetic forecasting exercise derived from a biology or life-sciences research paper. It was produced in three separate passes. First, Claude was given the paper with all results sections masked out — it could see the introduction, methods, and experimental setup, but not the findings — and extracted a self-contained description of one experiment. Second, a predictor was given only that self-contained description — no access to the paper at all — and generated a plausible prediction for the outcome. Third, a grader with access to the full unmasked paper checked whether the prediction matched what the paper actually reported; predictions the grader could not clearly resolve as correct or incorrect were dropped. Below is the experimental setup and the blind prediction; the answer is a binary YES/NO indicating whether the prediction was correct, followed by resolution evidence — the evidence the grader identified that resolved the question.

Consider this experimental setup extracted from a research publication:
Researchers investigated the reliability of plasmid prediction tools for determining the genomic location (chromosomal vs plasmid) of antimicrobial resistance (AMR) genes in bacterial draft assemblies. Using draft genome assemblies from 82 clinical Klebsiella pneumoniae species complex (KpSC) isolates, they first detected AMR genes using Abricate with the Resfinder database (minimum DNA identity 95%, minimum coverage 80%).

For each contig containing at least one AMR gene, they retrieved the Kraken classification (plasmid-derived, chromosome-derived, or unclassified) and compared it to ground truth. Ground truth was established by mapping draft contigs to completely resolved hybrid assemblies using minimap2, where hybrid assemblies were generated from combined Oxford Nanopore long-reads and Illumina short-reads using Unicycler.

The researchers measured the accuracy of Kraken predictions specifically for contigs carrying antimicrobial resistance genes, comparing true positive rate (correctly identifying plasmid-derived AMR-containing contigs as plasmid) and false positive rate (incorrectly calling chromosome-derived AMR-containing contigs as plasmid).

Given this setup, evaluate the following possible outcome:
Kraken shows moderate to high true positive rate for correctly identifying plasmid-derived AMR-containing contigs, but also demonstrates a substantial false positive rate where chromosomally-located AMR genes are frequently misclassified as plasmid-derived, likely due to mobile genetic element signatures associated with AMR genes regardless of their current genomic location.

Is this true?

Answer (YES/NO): NO